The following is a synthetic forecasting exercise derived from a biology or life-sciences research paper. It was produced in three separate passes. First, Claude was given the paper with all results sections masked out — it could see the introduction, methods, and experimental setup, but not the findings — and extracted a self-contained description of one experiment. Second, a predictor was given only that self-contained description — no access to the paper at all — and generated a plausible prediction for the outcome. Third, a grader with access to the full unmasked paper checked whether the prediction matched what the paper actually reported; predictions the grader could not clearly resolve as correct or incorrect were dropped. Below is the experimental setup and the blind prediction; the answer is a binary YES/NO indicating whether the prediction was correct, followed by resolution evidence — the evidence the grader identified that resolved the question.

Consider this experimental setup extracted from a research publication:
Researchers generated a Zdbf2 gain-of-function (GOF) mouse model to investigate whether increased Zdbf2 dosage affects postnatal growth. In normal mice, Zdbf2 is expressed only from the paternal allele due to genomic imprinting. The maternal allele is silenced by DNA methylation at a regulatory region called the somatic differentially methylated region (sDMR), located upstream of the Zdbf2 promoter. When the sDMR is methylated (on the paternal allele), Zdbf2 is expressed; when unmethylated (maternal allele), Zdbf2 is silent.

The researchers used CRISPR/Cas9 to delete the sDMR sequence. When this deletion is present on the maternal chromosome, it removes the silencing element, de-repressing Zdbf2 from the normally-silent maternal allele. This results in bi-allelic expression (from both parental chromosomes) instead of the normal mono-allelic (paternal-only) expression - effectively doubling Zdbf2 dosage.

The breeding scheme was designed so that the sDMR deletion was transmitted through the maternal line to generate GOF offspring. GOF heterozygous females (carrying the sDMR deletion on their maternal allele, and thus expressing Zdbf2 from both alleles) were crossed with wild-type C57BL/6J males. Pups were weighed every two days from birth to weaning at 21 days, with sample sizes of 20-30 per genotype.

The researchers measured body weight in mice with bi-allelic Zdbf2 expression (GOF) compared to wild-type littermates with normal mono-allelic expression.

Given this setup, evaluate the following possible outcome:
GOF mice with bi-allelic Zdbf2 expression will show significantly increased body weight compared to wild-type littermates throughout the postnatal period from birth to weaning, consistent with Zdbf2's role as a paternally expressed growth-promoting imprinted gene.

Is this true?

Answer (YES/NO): NO